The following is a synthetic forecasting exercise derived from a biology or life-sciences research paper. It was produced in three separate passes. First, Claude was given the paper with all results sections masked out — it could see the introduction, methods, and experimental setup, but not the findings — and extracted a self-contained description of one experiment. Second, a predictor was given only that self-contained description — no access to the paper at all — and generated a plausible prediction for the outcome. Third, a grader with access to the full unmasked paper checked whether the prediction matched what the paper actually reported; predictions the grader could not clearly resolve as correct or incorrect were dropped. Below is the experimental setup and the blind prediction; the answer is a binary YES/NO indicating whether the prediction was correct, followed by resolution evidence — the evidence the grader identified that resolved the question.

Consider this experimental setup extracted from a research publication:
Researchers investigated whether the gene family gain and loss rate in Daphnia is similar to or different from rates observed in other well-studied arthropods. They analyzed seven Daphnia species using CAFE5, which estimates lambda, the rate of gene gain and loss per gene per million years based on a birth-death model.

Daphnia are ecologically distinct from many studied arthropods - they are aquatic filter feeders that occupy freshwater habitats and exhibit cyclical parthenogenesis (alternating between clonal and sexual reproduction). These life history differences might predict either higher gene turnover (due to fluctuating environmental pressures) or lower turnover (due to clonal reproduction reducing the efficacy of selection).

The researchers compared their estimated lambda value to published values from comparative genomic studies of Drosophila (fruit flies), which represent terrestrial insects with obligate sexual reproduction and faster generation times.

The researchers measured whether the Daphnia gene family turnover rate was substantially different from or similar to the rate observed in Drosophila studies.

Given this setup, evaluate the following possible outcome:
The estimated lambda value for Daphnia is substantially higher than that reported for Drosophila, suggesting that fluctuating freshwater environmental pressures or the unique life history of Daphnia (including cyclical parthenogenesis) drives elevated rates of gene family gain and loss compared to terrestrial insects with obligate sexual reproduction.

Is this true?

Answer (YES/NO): NO